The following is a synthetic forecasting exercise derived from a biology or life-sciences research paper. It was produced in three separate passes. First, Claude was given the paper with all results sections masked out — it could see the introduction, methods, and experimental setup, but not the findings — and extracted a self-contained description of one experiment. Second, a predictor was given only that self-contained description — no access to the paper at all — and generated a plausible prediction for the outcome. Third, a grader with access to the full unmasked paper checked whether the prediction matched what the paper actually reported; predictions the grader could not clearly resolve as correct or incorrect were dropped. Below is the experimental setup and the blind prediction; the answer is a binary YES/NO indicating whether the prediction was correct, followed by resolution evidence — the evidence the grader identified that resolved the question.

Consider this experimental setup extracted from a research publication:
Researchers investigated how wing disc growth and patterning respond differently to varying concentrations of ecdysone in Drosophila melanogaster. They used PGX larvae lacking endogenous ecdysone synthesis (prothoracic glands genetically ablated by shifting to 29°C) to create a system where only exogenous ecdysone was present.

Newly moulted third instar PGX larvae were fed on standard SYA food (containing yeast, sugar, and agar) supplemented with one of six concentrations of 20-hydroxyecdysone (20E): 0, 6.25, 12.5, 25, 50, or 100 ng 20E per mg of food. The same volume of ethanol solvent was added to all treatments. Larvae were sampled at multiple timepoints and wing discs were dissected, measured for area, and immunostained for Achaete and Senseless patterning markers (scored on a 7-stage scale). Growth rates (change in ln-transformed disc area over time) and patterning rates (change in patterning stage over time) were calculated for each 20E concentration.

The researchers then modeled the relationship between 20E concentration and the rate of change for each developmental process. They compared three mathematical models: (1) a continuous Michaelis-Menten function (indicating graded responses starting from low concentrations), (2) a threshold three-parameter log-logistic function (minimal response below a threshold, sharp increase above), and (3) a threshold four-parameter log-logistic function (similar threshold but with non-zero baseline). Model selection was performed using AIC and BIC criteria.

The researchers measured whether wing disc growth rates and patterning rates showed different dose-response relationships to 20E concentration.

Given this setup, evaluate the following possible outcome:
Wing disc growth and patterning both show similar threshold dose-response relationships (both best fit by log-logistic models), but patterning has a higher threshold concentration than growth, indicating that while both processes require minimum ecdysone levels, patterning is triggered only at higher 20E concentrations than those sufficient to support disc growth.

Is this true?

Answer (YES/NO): NO